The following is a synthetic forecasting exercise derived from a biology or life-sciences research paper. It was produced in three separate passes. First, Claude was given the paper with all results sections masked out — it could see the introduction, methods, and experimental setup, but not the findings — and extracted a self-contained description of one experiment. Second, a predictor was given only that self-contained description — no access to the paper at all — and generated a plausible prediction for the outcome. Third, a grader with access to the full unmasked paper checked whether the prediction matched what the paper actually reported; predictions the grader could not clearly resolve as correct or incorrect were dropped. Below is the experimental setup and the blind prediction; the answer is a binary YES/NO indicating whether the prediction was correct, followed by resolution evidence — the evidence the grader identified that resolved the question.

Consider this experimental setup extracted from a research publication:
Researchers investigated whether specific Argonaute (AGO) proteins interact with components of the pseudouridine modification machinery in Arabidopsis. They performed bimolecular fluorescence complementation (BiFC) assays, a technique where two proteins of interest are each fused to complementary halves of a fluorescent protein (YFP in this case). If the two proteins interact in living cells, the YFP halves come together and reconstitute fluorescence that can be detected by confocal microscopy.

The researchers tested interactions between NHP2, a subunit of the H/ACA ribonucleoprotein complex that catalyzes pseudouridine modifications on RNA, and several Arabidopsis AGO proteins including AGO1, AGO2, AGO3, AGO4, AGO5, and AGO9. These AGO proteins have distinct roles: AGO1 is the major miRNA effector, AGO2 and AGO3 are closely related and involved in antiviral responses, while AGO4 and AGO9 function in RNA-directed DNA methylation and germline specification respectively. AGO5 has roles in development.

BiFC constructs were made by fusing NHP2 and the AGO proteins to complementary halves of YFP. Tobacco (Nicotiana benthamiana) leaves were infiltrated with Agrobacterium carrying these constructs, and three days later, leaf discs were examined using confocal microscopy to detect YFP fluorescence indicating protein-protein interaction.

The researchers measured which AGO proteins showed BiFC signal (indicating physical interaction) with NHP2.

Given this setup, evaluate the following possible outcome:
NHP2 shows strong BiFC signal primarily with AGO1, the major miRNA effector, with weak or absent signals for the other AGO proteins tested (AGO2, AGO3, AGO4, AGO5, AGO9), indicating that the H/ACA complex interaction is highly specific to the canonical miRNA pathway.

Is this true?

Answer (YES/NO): NO